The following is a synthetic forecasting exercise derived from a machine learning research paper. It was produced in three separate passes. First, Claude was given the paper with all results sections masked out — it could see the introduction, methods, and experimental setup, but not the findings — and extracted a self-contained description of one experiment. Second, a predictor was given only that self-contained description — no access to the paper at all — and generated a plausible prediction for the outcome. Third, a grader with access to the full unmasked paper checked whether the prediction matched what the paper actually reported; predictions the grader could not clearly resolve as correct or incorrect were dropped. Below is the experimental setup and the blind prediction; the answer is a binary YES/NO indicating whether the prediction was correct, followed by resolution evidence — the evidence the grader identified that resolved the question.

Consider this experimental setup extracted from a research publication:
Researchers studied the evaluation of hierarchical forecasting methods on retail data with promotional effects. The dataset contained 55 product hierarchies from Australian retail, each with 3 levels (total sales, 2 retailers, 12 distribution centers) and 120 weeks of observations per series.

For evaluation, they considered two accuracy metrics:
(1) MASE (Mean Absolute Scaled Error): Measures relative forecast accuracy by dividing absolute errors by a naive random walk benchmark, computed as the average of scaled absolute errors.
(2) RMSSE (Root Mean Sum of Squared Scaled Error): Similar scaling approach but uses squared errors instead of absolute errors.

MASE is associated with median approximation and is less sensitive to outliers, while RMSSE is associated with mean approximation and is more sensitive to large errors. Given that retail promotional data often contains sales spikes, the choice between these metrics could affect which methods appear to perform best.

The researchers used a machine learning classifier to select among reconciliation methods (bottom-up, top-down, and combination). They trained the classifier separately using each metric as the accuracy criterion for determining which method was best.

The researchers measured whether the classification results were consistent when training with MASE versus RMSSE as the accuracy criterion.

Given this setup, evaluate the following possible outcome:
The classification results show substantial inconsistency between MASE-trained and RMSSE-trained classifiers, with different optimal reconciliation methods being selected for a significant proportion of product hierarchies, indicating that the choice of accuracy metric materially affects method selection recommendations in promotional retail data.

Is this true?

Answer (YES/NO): NO